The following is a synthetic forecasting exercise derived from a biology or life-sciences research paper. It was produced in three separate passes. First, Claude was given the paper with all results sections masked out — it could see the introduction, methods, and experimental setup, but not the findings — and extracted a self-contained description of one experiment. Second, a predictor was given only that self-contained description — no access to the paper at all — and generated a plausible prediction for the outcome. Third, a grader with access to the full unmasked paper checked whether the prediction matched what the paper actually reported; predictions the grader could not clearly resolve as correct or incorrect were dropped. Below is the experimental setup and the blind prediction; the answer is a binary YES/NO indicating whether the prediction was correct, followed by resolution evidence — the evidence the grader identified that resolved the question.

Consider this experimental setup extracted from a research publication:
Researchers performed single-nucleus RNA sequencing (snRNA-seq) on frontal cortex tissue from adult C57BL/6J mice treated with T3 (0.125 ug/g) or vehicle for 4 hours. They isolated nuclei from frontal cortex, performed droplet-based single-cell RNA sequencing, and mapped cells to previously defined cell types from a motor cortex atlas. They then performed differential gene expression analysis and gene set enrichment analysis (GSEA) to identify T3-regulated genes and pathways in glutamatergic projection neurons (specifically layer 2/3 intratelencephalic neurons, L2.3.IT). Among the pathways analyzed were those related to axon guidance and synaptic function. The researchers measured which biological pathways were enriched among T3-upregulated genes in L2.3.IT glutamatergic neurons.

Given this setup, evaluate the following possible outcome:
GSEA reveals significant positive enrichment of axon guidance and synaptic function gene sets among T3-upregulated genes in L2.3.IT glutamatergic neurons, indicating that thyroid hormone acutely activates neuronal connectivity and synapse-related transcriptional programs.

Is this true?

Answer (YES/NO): YES